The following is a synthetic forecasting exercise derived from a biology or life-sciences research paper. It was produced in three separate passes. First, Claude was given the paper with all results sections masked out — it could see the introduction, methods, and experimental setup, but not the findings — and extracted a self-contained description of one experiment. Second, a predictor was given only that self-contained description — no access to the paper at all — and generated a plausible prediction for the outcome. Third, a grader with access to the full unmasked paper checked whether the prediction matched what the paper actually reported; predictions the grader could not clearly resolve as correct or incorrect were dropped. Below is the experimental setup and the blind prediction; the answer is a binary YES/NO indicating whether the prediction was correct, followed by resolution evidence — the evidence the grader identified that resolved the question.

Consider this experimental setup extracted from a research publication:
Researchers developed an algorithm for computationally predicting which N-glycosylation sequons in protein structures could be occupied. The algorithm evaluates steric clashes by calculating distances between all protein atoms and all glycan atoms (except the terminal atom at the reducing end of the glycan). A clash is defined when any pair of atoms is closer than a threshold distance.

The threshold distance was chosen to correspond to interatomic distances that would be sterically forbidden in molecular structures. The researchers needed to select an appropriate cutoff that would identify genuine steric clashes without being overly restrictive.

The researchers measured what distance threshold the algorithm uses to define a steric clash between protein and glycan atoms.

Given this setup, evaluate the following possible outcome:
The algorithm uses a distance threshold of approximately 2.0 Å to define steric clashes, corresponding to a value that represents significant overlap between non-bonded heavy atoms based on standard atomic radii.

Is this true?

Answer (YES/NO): NO